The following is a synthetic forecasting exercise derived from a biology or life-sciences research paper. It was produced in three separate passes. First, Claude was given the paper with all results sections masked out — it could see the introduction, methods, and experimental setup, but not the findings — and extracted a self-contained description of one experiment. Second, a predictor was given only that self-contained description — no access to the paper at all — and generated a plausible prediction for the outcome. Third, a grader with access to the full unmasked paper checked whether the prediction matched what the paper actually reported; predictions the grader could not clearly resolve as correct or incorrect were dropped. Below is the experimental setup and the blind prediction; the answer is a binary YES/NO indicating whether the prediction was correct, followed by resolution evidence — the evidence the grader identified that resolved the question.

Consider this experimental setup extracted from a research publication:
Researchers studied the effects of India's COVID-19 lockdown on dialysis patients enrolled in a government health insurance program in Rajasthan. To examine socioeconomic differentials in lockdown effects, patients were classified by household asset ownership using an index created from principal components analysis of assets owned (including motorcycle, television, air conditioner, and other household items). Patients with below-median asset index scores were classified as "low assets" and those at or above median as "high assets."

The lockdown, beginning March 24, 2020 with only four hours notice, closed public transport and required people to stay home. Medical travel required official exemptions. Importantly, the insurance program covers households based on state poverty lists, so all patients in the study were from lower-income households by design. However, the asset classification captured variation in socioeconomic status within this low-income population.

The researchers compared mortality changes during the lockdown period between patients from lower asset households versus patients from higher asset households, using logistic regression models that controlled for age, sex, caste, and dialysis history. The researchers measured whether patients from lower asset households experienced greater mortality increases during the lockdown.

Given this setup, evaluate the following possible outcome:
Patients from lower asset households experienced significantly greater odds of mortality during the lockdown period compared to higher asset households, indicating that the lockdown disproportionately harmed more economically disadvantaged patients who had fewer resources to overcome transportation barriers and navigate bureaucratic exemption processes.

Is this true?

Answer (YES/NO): YES